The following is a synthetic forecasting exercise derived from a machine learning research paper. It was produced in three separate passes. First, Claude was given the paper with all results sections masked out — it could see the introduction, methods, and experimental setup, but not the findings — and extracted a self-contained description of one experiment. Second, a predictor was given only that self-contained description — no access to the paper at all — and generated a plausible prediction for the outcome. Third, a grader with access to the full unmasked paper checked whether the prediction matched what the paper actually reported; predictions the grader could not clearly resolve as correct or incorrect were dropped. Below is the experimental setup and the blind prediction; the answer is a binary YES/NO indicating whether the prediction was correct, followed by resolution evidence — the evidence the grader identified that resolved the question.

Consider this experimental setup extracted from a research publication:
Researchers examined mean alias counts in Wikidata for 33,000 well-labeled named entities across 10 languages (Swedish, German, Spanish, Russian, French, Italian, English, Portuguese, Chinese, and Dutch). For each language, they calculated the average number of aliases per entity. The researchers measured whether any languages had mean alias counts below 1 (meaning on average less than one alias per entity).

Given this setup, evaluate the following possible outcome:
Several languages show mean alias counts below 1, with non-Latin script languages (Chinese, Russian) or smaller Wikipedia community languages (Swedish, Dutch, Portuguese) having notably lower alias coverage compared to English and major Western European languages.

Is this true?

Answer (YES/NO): NO